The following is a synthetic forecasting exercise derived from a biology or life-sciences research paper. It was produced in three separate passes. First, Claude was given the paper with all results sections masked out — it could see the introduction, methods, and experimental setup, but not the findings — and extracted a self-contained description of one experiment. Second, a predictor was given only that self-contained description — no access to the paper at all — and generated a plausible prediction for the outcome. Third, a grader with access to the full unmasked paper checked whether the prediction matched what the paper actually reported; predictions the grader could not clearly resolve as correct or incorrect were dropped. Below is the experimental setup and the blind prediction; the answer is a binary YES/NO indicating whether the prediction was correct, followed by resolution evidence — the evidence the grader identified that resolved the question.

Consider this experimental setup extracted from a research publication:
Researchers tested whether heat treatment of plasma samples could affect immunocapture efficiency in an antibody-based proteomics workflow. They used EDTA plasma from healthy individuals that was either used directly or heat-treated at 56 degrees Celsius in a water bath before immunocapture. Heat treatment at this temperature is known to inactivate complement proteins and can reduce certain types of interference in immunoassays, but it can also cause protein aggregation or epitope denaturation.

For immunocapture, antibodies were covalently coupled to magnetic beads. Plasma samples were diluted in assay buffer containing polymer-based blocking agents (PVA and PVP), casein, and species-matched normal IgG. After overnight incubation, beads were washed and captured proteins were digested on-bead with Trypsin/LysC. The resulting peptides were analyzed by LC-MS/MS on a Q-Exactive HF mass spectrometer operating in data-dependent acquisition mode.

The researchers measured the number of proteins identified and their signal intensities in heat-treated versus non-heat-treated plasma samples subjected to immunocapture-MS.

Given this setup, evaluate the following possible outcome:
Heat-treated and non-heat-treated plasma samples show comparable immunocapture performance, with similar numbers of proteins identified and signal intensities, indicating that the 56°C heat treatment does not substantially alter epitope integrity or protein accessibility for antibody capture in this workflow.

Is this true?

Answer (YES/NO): NO